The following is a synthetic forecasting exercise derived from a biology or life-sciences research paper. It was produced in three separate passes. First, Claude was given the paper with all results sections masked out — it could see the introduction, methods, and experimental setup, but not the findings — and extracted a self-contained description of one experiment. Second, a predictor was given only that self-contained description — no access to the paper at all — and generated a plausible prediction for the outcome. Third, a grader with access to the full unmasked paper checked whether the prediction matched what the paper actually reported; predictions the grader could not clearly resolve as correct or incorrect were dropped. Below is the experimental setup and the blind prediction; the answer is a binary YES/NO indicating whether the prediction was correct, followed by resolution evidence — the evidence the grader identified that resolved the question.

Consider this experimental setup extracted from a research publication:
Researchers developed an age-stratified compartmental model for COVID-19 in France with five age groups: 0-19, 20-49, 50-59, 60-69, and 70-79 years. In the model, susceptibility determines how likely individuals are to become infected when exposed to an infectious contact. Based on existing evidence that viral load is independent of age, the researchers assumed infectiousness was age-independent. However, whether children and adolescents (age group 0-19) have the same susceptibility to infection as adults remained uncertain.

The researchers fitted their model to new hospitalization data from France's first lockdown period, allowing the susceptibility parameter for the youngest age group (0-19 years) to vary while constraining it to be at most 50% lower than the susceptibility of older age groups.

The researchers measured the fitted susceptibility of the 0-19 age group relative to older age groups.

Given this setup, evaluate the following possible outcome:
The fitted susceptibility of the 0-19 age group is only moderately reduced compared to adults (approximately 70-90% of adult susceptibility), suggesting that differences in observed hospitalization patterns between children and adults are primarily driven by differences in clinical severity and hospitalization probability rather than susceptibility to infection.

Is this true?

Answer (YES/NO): NO